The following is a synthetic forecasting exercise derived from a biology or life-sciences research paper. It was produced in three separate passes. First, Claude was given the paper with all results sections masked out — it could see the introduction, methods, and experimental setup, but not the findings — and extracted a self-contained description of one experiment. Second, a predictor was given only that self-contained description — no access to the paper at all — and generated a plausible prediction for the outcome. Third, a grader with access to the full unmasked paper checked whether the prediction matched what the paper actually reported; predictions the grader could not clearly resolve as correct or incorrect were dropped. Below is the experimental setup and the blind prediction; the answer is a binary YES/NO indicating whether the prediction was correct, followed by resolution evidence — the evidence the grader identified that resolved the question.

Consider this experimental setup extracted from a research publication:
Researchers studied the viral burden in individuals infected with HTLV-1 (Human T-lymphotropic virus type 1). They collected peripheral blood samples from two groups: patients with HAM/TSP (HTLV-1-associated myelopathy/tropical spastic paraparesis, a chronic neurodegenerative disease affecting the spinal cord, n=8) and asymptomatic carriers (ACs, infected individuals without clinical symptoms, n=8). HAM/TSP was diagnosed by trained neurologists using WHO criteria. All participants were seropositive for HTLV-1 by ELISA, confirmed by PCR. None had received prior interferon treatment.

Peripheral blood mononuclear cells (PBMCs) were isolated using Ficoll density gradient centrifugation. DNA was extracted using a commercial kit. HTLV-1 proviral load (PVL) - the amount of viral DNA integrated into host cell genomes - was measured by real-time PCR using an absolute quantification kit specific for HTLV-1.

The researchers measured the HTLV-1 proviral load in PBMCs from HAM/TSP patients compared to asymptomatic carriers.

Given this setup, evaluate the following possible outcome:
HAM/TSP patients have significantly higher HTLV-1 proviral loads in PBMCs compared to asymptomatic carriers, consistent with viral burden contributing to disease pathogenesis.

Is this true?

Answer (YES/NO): YES